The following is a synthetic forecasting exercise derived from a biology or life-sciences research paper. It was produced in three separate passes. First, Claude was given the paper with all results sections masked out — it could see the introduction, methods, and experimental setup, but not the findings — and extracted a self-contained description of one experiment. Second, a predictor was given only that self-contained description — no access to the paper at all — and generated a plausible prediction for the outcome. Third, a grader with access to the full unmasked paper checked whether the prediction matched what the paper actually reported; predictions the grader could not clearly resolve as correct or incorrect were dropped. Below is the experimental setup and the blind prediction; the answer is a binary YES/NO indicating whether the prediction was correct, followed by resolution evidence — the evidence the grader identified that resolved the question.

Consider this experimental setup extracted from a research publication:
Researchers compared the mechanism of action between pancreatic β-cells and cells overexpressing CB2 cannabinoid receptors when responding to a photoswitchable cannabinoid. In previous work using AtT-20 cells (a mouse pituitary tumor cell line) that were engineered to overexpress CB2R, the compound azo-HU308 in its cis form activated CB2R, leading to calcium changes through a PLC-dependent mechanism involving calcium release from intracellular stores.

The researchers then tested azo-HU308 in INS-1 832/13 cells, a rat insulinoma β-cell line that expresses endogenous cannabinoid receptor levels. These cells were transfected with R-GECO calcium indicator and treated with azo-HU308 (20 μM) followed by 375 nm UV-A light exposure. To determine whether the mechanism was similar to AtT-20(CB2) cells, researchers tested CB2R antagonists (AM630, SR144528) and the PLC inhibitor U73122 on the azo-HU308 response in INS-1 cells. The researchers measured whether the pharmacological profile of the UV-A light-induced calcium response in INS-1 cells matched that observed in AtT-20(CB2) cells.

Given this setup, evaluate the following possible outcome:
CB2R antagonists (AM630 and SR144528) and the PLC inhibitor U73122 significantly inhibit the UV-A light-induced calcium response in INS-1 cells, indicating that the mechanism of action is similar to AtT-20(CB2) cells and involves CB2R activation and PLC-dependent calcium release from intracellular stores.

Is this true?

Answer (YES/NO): NO